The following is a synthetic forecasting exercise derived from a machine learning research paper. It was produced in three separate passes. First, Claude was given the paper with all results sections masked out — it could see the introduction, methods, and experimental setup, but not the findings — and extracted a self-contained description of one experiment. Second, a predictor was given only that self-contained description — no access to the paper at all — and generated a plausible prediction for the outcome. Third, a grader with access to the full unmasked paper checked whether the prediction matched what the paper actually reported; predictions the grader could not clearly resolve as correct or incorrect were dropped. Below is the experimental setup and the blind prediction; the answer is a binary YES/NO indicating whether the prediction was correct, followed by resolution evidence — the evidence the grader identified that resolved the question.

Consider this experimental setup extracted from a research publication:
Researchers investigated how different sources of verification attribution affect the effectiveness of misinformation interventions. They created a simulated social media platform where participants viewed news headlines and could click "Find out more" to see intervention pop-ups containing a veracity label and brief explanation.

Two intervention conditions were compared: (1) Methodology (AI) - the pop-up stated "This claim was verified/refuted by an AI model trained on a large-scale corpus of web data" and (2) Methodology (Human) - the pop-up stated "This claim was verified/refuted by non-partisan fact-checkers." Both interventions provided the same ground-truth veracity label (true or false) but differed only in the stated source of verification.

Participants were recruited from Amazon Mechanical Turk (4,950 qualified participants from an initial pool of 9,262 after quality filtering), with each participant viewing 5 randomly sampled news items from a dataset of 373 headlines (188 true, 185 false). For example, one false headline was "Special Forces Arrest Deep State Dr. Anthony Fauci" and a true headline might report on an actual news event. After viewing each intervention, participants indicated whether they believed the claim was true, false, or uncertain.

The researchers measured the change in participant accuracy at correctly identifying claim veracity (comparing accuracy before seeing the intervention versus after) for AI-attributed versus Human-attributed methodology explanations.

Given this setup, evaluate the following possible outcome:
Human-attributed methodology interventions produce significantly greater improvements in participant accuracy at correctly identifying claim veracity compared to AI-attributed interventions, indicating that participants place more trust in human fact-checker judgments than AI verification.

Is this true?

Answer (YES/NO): NO